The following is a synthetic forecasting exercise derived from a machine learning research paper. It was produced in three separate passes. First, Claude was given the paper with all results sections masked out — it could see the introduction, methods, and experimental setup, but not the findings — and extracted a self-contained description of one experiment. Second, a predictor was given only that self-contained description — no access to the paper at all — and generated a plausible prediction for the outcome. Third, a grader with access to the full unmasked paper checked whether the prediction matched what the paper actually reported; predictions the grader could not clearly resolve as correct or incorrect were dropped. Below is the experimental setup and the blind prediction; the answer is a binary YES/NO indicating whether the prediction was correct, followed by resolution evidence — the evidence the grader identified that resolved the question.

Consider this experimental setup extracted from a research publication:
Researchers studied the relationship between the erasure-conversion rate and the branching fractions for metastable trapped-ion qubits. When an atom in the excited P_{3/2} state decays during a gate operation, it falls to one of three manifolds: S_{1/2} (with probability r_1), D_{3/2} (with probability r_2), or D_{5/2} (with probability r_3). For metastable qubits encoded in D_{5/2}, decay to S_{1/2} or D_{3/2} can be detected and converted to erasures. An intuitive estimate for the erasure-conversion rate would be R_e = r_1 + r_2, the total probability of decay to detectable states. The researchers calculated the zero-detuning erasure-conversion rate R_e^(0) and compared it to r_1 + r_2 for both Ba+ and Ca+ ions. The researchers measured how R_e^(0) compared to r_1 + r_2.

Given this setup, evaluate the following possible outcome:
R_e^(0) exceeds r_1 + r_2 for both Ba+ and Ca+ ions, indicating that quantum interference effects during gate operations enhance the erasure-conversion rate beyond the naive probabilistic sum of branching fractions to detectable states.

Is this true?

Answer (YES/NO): NO